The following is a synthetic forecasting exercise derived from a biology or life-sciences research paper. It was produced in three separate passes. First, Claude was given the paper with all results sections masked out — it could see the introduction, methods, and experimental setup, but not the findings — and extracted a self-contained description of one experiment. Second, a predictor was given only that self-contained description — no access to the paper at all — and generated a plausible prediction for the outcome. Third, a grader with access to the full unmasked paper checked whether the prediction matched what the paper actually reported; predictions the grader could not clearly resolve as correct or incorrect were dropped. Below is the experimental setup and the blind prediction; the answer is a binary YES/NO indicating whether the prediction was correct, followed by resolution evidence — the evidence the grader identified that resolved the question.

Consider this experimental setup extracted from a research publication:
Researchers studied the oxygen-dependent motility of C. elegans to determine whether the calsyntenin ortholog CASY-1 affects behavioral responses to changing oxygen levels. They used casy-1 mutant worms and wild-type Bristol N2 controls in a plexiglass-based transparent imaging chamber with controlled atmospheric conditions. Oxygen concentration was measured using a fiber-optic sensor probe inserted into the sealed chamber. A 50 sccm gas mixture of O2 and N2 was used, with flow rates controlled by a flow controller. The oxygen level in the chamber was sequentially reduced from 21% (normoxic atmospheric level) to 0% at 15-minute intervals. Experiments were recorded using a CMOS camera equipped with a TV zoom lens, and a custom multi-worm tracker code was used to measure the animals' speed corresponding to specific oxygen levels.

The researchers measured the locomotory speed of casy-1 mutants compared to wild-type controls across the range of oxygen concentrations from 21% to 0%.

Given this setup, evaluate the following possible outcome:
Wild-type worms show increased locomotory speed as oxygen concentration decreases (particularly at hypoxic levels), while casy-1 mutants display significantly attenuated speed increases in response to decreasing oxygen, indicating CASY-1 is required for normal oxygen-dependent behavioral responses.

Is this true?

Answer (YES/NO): NO